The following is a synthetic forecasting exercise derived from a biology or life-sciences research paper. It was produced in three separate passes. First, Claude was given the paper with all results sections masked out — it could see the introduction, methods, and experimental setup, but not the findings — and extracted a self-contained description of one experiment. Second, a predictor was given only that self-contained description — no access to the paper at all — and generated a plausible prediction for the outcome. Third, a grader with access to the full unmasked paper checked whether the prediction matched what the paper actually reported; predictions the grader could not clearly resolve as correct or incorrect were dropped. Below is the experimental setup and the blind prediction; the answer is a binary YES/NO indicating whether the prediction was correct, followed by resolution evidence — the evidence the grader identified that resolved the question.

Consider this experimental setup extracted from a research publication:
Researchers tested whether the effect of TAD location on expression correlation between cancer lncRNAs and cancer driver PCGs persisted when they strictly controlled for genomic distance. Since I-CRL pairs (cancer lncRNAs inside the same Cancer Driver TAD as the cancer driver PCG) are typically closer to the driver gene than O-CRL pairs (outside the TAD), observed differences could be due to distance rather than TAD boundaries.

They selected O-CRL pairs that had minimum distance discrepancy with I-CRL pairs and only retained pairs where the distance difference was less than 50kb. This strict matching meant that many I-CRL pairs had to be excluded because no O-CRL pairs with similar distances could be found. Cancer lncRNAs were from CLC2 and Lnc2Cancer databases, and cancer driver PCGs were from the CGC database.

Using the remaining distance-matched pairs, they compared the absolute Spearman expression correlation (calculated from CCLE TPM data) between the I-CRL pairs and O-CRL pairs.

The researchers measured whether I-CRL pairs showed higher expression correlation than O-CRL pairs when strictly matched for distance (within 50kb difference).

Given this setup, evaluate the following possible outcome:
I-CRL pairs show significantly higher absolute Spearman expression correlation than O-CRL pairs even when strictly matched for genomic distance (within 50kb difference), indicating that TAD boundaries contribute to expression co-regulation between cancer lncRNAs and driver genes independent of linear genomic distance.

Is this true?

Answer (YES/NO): YES